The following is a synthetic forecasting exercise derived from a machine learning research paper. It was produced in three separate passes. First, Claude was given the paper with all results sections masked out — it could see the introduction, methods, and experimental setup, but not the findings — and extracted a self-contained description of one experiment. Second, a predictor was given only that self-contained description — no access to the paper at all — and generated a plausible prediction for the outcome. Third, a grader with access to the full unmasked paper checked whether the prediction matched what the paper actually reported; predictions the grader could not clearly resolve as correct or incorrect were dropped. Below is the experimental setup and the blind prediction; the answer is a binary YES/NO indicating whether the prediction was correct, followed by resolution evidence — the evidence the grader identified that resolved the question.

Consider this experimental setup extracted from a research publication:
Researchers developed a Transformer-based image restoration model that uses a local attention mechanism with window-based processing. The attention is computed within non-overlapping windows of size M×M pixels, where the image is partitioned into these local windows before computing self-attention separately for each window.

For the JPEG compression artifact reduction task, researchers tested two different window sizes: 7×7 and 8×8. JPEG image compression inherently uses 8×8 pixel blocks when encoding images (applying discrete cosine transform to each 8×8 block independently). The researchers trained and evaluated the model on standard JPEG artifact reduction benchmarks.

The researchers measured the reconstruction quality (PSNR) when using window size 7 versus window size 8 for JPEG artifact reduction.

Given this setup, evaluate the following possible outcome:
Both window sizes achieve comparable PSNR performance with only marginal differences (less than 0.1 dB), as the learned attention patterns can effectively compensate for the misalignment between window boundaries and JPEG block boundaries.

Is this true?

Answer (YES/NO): NO